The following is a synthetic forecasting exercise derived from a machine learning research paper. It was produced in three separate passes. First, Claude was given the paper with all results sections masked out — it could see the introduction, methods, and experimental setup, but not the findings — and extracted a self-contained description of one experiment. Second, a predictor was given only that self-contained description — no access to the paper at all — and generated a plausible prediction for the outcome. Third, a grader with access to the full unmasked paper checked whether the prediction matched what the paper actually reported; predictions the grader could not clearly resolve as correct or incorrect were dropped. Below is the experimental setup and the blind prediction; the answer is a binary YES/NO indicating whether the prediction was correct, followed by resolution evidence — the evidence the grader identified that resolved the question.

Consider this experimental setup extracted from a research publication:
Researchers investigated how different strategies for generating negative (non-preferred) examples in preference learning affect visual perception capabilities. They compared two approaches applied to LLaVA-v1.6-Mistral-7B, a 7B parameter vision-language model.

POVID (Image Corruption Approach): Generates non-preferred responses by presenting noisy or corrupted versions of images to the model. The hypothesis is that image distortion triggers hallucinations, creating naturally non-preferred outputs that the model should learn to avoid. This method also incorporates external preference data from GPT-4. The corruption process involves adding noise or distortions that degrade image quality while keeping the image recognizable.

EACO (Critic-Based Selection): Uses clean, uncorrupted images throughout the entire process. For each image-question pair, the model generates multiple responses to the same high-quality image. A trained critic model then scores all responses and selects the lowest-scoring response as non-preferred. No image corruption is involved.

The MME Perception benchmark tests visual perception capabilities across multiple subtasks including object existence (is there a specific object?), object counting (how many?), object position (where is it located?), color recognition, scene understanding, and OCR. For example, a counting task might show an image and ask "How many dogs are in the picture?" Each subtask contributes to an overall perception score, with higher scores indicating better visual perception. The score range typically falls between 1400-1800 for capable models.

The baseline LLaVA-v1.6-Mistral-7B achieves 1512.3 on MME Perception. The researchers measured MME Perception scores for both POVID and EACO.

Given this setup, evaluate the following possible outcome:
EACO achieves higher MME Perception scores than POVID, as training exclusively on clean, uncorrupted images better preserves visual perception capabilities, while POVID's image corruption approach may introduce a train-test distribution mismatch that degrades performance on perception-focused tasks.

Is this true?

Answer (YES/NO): YES